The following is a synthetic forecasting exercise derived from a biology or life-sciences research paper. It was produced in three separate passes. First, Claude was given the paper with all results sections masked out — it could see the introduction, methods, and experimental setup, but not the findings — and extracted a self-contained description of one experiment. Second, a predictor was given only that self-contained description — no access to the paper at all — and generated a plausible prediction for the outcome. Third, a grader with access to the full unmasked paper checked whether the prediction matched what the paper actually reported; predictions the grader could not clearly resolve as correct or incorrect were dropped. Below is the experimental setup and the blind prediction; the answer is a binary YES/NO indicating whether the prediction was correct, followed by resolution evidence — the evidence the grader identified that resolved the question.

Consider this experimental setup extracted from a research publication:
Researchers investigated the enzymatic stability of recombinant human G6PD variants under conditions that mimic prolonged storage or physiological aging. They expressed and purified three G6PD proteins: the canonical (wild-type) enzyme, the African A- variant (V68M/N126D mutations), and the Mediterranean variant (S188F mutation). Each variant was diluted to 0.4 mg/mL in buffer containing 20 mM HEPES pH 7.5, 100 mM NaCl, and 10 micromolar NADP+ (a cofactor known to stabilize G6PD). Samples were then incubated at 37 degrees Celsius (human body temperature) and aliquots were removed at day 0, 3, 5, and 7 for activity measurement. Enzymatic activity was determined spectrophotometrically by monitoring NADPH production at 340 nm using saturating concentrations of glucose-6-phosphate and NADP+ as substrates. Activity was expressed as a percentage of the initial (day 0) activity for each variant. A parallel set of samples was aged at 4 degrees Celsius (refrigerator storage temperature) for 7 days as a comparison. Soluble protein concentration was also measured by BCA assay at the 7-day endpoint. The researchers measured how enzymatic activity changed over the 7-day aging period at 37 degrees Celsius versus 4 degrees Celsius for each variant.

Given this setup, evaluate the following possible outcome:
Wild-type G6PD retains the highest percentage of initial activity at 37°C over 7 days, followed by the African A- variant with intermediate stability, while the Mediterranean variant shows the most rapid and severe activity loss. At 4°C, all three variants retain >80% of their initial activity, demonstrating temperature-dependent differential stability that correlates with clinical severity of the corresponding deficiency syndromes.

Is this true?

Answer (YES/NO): NO